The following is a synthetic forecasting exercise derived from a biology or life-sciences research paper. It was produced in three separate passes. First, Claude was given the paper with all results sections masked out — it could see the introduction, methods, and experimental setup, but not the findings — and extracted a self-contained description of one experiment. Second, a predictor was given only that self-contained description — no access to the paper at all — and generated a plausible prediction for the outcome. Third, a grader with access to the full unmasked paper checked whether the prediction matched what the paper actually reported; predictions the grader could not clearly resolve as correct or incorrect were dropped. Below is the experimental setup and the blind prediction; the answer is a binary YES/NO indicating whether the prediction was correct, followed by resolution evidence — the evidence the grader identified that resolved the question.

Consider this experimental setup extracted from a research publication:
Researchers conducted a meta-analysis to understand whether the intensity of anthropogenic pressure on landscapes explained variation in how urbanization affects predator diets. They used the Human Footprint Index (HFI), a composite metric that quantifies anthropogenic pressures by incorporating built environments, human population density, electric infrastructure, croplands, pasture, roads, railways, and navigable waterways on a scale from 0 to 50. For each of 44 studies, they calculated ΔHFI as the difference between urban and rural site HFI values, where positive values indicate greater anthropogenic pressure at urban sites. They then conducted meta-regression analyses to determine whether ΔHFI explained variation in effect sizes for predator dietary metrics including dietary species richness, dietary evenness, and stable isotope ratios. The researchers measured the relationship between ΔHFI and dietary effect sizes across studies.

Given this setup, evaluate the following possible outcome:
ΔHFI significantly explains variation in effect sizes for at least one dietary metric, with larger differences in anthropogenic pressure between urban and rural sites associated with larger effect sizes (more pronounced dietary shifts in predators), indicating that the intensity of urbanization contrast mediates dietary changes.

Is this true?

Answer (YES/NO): NO